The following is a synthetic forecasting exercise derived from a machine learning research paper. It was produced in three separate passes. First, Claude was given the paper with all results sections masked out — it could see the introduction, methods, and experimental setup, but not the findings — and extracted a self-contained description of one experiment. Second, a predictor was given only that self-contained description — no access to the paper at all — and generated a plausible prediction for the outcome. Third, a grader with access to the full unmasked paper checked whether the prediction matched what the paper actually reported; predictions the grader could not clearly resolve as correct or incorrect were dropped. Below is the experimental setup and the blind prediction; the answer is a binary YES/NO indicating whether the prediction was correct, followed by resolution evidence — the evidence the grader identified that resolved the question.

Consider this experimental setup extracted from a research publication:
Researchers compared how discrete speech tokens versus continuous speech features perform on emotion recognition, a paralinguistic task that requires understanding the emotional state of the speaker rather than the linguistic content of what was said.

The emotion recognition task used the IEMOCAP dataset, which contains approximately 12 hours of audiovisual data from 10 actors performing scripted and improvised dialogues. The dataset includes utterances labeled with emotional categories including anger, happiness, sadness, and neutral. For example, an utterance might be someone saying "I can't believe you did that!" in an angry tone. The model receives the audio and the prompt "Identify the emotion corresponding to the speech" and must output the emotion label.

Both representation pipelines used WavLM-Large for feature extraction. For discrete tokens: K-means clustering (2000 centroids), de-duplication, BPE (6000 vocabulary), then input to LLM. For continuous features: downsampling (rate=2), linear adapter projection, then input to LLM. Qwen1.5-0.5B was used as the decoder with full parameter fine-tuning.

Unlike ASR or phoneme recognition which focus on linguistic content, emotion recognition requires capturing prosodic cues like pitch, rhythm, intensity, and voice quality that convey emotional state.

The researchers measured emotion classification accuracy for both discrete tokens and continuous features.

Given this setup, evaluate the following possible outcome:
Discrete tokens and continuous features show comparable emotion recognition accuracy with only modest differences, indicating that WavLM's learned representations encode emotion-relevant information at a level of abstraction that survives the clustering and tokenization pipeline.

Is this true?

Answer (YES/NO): NO